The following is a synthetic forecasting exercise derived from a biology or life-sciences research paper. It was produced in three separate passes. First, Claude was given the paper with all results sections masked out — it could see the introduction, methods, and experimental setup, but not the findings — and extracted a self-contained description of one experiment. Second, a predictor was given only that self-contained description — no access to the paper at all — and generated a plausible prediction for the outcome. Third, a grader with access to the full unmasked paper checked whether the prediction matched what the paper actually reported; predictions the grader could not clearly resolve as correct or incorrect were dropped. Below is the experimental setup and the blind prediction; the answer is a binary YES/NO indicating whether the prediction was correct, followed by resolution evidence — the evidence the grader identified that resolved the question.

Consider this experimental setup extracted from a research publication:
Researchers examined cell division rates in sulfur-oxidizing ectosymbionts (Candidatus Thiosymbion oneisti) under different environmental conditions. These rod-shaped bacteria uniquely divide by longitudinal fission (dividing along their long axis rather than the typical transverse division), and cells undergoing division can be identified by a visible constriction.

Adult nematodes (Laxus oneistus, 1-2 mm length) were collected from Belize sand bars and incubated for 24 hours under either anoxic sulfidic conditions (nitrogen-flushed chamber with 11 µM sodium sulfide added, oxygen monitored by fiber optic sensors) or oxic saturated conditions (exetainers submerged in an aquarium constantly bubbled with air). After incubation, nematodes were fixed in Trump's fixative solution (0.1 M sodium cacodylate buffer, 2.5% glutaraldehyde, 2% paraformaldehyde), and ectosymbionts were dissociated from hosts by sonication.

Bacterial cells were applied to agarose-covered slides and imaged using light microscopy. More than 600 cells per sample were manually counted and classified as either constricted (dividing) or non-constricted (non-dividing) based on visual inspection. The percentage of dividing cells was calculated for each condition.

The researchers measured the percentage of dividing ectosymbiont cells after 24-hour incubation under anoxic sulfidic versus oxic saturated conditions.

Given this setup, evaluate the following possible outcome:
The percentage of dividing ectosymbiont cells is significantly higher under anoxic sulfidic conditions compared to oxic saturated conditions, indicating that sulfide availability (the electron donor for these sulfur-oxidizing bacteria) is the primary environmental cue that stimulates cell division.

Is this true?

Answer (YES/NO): NO